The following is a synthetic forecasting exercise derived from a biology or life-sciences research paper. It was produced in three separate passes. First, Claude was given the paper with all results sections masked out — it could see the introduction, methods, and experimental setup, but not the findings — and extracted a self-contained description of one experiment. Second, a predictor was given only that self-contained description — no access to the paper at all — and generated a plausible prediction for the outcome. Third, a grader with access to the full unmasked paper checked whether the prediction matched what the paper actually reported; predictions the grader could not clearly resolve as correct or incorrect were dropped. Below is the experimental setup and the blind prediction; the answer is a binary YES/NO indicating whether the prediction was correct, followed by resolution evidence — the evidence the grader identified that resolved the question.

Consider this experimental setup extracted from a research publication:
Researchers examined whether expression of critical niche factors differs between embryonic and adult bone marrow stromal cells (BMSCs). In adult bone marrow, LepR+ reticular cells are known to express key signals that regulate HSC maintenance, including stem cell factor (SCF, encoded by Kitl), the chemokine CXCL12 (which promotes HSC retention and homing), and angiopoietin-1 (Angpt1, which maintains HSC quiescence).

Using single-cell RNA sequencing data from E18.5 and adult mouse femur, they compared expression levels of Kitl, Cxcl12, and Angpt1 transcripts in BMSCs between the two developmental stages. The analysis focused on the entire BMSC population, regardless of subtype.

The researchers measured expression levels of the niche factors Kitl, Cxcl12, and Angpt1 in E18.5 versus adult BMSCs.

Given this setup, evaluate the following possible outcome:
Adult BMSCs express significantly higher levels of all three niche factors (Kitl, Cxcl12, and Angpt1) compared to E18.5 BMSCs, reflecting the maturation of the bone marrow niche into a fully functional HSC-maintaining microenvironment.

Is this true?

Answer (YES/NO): YES